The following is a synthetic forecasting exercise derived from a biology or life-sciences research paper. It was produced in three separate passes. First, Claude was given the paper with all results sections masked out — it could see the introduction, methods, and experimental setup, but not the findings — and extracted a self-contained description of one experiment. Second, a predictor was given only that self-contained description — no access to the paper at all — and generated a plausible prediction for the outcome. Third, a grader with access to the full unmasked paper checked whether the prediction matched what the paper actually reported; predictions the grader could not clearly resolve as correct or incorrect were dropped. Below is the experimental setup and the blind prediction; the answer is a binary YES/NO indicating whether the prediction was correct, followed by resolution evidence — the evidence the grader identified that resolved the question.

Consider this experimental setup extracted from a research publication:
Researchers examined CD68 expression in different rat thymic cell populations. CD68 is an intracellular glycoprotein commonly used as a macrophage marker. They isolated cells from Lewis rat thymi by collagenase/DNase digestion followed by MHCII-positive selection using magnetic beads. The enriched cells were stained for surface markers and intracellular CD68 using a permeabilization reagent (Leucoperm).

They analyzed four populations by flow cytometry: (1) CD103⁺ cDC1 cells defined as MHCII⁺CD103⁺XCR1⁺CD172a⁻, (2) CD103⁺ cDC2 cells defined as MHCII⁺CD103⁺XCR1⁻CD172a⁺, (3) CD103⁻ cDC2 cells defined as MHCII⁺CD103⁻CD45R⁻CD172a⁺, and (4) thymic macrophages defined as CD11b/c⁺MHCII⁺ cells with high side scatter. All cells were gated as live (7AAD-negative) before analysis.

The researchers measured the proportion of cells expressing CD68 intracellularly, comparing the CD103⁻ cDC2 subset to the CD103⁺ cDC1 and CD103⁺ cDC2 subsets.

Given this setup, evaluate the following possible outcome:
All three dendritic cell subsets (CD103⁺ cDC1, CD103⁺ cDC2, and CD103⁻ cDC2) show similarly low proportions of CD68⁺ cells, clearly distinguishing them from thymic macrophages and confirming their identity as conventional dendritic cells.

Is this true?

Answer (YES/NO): NO